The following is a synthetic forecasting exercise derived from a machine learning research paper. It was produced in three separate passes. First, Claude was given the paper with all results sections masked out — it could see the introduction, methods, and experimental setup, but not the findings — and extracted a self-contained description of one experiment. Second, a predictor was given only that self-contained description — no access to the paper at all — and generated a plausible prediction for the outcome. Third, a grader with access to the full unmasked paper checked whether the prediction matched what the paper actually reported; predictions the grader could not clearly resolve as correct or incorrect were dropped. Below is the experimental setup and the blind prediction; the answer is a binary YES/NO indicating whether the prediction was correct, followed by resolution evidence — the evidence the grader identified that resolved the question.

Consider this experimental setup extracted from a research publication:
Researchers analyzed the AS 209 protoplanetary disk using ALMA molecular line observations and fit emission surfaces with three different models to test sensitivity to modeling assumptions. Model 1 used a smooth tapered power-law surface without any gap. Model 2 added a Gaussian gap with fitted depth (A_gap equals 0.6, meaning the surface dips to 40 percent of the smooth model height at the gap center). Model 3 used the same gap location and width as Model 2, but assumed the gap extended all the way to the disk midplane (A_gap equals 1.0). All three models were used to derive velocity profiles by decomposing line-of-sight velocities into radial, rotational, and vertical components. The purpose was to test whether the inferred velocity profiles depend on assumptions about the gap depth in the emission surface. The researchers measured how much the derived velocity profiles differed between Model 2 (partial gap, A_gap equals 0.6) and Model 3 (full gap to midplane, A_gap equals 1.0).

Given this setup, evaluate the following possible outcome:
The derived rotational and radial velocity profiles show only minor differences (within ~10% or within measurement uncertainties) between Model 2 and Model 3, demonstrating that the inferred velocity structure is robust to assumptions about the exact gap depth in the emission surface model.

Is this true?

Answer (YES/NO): YES